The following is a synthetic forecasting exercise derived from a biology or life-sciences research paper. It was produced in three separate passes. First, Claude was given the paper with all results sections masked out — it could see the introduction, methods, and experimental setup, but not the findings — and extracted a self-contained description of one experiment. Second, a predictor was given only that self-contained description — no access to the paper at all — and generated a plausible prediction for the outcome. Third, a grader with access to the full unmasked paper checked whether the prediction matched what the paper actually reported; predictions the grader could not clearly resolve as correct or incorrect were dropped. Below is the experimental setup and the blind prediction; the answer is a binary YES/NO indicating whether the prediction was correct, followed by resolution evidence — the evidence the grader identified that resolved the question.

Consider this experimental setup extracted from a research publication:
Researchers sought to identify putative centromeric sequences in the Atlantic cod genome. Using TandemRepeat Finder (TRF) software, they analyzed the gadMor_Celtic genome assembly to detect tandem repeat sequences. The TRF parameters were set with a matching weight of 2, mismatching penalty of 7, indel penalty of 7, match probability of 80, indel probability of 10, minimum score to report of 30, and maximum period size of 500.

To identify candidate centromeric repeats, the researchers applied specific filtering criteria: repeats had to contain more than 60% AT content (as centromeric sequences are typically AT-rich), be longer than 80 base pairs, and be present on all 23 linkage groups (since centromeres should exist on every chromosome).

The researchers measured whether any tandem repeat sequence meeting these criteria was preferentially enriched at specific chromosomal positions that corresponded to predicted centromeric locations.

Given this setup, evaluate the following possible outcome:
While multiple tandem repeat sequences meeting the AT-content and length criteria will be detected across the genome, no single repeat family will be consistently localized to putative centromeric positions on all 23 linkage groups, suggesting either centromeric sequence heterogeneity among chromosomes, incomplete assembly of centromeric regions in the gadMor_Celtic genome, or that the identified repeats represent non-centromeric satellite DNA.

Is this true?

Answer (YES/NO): NO